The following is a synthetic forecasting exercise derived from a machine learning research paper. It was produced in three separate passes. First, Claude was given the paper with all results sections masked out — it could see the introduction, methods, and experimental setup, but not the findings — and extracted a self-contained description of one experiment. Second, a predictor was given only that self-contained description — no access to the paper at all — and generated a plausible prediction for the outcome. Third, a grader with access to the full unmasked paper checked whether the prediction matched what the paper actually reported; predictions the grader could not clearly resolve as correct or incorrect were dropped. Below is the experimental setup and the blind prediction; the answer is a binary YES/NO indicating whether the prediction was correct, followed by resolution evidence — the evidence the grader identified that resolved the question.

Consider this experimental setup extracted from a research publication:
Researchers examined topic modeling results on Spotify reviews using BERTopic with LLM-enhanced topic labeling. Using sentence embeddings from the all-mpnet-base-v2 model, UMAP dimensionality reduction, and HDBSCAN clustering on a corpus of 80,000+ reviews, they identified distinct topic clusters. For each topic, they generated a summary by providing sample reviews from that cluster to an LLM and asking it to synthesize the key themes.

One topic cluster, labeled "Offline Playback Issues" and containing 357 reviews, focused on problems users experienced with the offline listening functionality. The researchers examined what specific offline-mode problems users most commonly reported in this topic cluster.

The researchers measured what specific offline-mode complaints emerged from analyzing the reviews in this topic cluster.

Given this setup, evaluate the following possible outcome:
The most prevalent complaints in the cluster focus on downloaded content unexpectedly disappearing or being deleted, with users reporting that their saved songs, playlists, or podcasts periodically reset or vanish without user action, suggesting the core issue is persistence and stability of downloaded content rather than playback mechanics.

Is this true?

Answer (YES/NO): NO